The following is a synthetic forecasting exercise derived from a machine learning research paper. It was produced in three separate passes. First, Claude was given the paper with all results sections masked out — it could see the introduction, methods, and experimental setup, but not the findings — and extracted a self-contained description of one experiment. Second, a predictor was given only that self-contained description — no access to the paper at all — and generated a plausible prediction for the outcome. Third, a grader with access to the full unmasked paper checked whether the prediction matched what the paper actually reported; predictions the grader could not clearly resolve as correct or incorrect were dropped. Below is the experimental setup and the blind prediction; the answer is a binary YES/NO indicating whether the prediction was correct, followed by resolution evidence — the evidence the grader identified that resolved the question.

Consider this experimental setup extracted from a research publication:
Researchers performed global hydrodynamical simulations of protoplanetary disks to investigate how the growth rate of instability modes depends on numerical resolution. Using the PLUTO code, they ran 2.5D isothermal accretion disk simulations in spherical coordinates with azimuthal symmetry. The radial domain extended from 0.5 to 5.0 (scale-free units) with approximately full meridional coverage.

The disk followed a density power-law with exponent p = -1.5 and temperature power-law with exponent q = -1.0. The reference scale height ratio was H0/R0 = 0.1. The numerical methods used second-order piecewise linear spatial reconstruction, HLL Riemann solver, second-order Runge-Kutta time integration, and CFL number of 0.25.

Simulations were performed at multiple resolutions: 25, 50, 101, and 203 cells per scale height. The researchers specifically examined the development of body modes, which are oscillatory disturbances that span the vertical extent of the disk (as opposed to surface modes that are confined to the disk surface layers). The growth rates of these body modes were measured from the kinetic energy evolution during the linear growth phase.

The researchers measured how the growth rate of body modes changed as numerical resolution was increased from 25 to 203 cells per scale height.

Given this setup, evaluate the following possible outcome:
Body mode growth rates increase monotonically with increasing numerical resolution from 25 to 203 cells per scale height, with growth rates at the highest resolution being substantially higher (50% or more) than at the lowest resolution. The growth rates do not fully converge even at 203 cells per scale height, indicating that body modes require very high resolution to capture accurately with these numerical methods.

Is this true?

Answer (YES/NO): NO